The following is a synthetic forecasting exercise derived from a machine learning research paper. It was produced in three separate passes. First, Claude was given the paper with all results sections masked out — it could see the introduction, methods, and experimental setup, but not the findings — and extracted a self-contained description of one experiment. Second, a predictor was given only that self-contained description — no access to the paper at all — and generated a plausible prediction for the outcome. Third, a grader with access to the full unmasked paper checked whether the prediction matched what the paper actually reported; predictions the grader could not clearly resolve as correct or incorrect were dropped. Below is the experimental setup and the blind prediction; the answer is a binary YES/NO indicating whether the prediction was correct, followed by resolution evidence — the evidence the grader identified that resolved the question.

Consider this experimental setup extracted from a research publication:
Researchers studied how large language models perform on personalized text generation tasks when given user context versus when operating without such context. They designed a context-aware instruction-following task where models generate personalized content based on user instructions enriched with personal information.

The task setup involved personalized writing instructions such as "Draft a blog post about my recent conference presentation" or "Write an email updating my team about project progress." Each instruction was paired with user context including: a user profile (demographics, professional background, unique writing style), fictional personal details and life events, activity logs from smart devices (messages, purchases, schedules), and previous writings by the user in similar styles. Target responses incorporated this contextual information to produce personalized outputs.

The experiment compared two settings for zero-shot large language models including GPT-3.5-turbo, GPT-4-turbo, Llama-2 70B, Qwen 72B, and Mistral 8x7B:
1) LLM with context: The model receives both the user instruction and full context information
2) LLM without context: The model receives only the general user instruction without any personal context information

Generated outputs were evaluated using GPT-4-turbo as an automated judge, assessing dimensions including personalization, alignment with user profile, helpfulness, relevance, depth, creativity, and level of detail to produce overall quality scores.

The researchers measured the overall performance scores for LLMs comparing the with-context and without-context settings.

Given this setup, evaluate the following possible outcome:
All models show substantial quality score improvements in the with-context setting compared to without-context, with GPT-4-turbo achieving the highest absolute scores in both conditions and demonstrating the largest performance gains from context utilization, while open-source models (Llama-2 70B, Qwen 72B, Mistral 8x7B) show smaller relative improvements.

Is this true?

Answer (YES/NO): NO